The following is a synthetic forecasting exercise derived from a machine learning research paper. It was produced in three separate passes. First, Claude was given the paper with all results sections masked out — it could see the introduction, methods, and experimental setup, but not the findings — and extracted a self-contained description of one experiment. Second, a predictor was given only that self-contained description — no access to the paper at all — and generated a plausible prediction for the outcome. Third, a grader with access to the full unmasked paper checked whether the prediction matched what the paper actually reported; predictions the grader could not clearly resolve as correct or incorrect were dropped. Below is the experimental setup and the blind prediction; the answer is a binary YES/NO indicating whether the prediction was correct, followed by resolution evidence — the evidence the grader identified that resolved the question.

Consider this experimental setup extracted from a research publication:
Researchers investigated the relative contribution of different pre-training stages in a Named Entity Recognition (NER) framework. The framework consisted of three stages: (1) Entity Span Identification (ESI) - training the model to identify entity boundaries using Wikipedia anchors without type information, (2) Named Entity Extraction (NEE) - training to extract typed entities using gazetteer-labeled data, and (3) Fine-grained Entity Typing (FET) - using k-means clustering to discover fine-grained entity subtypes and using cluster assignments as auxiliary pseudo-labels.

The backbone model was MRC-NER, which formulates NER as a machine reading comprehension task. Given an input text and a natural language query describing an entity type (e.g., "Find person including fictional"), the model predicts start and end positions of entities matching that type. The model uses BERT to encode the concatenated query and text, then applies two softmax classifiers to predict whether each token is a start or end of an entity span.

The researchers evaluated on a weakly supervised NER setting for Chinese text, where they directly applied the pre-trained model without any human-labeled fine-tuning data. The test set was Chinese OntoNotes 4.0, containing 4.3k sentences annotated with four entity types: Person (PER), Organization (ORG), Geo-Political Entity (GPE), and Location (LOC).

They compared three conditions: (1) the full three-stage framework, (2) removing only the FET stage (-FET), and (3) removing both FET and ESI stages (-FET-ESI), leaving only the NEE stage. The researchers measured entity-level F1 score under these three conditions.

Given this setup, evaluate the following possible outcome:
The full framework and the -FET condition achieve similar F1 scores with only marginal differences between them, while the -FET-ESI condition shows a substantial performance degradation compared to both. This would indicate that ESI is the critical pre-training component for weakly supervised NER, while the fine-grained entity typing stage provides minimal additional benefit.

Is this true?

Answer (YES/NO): NO